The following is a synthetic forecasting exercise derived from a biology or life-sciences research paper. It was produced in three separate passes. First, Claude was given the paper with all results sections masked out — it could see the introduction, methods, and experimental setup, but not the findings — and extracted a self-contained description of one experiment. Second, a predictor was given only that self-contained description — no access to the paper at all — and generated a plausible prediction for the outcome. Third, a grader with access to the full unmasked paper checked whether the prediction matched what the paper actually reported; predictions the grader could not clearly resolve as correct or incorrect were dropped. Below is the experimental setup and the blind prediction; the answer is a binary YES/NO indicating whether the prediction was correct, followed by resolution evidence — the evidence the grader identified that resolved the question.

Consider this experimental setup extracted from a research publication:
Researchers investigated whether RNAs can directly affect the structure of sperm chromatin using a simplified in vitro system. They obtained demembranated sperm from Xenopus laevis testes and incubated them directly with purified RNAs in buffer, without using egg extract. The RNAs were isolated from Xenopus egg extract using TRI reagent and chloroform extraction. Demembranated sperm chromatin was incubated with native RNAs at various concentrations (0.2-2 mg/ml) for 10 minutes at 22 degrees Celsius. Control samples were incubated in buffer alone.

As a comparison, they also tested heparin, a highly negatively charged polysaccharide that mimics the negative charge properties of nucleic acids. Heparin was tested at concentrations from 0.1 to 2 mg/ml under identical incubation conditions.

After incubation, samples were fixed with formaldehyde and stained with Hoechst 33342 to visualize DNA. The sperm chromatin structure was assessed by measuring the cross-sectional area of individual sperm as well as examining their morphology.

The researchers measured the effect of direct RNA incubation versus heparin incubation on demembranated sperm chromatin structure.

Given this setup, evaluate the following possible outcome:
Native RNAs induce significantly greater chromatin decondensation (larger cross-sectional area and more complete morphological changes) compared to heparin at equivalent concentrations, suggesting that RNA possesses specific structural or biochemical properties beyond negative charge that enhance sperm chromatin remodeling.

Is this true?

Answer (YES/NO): NO